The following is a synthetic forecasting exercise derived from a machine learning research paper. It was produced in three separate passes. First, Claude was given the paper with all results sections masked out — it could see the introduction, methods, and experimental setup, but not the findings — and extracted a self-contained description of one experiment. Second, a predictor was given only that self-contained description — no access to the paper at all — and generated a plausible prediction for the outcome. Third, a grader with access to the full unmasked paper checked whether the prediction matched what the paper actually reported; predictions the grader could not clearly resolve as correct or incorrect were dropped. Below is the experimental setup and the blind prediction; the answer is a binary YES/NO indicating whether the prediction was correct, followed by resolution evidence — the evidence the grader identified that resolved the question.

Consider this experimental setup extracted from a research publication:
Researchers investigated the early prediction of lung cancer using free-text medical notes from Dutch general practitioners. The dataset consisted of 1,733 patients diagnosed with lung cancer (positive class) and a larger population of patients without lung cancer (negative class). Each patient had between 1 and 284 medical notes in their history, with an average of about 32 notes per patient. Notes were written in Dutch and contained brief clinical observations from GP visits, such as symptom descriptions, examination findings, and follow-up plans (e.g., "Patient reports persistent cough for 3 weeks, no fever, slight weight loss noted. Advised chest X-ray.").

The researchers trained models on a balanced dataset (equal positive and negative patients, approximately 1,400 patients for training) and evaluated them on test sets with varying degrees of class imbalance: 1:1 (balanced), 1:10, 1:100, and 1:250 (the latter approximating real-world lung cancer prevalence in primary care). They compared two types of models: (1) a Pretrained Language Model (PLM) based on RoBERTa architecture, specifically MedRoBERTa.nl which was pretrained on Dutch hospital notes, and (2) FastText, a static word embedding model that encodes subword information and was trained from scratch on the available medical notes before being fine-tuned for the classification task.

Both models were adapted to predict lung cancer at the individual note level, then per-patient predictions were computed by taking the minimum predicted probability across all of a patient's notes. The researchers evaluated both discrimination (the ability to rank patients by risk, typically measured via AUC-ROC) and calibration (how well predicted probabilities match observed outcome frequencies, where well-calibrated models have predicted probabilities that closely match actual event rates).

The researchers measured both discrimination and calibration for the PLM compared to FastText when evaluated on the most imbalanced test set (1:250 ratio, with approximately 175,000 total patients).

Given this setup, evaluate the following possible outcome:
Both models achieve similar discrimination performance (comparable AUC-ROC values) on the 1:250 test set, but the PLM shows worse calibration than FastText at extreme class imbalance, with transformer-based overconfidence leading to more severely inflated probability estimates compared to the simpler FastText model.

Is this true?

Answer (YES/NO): NO